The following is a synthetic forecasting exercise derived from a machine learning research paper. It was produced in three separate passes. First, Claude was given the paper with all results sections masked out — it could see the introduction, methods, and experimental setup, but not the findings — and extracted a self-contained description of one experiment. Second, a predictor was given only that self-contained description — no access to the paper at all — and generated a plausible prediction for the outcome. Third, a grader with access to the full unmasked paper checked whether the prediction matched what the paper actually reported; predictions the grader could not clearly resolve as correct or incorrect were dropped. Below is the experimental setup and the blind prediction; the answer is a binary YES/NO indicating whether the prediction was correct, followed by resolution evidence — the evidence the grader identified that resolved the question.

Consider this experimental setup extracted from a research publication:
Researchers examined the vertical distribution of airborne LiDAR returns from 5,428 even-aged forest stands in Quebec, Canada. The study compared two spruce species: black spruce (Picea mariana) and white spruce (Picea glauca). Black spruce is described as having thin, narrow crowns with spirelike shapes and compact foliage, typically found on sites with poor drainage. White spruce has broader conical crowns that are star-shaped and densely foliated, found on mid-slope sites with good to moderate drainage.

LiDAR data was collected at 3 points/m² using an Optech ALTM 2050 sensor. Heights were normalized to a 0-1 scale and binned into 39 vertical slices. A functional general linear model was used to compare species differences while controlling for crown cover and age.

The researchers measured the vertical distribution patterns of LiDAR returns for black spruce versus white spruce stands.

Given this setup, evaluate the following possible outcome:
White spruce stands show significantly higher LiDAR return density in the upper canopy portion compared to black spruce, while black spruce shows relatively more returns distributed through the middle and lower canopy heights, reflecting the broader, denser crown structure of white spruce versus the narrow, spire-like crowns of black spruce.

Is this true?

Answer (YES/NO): NO